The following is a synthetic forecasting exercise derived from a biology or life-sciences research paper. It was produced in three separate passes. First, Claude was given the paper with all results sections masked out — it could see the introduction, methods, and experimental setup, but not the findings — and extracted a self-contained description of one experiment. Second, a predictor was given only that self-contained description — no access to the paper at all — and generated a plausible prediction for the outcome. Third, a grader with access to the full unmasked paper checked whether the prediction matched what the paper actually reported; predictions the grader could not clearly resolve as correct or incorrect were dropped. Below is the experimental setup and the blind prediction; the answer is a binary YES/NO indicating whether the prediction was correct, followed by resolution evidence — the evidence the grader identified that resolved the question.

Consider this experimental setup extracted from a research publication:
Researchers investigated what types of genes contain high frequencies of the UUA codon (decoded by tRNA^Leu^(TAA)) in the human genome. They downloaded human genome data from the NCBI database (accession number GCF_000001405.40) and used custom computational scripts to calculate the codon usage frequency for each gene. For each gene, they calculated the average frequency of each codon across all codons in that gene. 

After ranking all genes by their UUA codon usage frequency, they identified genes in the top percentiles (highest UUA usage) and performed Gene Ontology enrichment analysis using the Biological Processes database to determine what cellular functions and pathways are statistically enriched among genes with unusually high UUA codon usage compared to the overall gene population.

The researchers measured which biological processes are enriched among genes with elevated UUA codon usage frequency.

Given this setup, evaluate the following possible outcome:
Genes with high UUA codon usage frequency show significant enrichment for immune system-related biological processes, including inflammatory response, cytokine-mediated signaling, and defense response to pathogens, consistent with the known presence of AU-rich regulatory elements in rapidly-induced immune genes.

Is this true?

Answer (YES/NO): NO